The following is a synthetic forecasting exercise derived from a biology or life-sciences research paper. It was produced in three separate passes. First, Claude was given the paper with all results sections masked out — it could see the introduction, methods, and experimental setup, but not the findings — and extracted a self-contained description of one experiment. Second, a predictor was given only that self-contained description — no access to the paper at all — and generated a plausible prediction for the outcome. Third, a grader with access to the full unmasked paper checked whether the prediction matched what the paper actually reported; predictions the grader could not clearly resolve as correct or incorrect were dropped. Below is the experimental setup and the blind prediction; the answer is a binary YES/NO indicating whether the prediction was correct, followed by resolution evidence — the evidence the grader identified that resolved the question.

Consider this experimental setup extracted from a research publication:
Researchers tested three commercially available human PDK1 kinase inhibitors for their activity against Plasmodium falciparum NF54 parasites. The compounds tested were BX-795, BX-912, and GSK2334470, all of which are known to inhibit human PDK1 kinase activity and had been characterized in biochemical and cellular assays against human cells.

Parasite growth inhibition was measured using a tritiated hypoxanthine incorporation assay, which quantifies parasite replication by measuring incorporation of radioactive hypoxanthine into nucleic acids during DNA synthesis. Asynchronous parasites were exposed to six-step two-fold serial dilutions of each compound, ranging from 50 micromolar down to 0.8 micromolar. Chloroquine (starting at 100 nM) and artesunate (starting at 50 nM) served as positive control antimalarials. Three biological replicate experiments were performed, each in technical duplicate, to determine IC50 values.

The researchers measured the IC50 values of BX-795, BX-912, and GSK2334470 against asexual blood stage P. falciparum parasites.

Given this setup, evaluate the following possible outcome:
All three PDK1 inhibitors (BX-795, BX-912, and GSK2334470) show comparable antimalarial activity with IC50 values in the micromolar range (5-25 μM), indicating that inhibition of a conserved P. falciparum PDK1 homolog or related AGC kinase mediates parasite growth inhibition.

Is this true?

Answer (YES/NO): NO